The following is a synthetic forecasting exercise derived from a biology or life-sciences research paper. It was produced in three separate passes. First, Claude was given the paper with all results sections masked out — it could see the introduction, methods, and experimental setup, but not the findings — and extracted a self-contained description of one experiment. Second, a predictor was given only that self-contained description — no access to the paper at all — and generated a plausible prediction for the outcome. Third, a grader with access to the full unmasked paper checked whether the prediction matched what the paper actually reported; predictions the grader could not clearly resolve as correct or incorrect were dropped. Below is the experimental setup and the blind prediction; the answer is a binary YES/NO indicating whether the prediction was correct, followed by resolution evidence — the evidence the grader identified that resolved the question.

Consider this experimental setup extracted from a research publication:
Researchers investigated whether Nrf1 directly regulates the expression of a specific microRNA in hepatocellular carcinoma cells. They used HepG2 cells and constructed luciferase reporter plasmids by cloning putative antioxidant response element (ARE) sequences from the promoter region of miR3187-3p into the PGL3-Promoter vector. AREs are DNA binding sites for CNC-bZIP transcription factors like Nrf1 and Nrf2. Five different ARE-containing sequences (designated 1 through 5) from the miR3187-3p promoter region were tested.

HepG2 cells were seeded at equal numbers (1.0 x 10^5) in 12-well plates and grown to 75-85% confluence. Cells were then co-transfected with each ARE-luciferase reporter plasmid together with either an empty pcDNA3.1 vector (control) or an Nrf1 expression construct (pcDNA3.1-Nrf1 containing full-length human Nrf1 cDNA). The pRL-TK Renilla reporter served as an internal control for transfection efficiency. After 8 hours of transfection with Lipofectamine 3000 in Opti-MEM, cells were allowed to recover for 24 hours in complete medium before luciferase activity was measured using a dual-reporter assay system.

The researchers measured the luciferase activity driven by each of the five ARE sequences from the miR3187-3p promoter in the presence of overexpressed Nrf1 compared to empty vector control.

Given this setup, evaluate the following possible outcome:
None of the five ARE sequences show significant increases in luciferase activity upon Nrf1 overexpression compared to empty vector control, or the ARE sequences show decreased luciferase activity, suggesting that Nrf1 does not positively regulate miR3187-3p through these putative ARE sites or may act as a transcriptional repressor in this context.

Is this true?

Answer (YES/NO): NO